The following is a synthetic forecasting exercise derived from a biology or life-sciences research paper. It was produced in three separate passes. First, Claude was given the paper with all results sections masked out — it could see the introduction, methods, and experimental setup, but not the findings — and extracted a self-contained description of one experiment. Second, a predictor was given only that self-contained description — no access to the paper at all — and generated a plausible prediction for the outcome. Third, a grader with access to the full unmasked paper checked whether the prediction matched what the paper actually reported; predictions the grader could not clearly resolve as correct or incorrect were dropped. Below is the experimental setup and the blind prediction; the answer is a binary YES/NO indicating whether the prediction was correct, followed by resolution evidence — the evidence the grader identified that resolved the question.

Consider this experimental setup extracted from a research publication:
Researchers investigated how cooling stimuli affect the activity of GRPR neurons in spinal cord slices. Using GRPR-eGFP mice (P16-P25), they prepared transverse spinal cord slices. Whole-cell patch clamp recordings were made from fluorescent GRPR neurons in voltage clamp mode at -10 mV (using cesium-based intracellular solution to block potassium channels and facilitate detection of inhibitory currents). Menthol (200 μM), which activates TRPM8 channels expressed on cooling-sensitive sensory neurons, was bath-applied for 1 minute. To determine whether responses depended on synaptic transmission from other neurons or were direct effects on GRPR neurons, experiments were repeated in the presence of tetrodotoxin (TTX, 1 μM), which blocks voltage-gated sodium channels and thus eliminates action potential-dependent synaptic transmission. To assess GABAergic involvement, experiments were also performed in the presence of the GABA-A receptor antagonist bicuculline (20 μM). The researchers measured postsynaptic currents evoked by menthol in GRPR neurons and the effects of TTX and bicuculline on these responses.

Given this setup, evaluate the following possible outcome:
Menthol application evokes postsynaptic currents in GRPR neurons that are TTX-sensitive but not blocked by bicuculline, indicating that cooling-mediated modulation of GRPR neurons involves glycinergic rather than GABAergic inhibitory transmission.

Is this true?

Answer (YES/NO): NO